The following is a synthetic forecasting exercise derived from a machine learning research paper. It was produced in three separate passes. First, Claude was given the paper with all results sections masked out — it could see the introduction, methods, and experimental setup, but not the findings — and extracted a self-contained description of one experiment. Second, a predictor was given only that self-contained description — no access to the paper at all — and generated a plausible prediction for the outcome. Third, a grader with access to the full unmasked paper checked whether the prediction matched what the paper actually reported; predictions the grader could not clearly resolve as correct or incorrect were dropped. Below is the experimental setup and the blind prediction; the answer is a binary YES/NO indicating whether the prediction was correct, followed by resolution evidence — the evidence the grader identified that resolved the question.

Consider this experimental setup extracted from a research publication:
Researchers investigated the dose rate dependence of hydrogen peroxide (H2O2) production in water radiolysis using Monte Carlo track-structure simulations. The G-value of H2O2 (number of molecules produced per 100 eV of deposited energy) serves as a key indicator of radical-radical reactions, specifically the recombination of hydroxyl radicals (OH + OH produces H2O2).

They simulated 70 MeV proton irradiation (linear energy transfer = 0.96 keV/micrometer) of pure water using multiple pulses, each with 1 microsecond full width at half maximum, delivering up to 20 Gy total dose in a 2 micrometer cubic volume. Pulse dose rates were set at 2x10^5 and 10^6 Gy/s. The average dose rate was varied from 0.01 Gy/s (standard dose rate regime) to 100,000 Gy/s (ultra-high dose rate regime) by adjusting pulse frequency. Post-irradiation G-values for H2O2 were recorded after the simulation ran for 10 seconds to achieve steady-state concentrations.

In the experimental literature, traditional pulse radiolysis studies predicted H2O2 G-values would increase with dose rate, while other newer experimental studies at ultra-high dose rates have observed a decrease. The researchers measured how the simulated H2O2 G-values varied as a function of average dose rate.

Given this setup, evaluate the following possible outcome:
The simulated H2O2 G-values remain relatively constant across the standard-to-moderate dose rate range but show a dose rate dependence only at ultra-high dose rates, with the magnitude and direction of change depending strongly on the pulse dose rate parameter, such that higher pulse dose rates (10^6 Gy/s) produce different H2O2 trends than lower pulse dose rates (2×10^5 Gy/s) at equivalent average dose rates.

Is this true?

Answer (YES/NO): NO